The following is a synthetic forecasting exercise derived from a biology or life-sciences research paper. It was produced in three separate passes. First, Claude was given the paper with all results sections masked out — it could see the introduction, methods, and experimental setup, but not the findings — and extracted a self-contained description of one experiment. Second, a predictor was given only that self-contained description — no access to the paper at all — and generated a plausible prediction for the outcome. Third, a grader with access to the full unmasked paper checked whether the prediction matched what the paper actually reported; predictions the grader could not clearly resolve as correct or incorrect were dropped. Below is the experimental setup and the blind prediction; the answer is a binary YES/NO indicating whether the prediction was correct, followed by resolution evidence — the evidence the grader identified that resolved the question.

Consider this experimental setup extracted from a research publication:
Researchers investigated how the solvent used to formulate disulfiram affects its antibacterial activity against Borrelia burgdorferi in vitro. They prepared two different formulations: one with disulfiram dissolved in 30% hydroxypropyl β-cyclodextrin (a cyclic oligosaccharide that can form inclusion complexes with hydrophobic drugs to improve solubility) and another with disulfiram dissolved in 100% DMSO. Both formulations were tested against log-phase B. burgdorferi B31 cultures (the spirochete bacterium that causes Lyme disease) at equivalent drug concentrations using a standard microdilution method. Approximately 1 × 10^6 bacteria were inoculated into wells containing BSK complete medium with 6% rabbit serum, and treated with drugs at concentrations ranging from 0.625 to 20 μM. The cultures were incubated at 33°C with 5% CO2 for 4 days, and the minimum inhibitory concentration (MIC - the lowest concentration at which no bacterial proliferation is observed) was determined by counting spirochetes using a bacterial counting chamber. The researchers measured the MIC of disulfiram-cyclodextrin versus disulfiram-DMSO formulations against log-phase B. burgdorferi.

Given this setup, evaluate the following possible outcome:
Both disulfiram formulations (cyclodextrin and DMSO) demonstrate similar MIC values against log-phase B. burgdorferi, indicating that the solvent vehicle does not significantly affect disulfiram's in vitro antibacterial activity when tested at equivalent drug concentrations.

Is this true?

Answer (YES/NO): YES